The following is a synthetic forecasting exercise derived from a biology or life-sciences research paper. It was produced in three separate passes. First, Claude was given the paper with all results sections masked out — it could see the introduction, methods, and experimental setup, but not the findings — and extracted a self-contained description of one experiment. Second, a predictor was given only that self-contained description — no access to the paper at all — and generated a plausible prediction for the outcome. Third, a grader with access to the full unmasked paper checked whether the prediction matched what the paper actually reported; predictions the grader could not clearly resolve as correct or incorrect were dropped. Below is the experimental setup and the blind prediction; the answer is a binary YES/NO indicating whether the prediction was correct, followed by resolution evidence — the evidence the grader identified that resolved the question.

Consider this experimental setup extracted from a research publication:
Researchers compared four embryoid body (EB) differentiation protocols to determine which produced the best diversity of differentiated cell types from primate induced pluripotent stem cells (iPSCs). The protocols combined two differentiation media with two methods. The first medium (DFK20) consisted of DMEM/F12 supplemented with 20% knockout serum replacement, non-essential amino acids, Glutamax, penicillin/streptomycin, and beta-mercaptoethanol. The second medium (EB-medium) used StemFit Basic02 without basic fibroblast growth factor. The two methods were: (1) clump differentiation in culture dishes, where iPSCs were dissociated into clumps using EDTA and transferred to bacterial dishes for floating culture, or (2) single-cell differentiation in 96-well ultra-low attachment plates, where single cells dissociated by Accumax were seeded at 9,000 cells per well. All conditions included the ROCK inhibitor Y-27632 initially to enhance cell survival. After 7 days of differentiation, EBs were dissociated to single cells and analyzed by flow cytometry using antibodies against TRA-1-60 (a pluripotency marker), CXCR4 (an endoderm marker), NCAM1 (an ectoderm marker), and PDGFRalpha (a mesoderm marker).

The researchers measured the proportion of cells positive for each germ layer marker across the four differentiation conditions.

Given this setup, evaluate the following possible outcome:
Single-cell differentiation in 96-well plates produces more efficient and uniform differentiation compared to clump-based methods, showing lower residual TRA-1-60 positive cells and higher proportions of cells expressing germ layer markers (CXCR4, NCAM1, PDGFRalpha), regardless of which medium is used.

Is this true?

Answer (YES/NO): NO